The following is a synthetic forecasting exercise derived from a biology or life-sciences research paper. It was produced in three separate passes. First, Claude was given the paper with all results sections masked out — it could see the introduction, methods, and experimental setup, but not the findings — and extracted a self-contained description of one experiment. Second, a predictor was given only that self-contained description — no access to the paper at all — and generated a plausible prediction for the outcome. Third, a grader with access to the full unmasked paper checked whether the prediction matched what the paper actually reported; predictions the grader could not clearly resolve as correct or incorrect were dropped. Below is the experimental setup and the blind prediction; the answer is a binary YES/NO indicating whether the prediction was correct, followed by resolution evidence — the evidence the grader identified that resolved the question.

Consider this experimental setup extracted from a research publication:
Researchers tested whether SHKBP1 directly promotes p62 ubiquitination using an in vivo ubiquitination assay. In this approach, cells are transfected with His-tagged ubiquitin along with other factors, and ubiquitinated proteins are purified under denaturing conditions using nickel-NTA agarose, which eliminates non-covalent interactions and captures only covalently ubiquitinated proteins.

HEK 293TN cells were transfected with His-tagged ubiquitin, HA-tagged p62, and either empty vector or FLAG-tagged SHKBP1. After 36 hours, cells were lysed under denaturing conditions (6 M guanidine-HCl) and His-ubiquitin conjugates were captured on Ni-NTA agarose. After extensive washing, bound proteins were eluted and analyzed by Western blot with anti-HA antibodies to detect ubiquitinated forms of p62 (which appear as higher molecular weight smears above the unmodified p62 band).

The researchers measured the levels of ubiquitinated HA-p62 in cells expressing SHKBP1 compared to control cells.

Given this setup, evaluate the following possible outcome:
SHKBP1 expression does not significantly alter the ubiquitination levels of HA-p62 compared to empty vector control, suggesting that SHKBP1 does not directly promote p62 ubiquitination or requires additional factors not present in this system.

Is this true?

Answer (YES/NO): YES